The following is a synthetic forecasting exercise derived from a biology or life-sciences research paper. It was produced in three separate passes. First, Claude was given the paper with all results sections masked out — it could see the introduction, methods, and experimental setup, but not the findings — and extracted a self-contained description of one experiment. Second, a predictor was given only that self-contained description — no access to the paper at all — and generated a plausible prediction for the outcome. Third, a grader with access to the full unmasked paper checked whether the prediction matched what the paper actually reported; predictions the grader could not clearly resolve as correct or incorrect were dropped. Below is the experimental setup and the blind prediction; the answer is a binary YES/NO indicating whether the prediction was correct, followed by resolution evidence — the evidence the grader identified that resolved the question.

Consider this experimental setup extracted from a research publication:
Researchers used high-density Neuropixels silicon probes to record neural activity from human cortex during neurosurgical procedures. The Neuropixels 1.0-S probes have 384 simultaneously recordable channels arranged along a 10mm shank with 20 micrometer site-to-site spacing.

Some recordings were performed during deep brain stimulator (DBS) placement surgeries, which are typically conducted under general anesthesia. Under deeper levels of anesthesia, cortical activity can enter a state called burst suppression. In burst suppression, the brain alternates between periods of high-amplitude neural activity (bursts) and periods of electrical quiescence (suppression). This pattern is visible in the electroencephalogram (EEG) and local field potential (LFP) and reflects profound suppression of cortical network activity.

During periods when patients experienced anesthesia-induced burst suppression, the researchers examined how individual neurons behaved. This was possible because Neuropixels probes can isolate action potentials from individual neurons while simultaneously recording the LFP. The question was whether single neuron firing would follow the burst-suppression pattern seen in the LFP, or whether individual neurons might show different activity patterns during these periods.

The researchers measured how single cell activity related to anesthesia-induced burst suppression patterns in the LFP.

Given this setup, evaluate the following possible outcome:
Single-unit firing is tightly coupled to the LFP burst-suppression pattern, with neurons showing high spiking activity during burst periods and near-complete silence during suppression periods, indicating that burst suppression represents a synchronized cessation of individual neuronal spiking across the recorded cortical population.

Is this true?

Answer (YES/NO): NO